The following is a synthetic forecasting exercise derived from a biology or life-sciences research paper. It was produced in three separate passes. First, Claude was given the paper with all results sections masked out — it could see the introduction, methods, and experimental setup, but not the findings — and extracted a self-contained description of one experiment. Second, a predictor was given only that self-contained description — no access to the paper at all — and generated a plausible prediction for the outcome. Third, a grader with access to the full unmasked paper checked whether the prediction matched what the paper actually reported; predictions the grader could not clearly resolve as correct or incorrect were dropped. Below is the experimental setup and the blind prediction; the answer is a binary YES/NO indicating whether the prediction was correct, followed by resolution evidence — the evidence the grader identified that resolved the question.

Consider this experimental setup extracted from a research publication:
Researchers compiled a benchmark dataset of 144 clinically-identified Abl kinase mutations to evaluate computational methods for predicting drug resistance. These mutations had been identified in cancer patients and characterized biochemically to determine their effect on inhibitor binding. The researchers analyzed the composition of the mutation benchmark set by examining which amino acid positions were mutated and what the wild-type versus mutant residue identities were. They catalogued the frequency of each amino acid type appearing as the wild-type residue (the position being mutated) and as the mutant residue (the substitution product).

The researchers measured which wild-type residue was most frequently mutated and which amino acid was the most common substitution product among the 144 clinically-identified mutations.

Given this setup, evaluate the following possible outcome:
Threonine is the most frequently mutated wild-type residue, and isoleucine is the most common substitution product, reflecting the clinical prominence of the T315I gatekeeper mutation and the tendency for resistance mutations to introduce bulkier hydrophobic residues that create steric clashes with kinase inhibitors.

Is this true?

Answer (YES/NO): NO